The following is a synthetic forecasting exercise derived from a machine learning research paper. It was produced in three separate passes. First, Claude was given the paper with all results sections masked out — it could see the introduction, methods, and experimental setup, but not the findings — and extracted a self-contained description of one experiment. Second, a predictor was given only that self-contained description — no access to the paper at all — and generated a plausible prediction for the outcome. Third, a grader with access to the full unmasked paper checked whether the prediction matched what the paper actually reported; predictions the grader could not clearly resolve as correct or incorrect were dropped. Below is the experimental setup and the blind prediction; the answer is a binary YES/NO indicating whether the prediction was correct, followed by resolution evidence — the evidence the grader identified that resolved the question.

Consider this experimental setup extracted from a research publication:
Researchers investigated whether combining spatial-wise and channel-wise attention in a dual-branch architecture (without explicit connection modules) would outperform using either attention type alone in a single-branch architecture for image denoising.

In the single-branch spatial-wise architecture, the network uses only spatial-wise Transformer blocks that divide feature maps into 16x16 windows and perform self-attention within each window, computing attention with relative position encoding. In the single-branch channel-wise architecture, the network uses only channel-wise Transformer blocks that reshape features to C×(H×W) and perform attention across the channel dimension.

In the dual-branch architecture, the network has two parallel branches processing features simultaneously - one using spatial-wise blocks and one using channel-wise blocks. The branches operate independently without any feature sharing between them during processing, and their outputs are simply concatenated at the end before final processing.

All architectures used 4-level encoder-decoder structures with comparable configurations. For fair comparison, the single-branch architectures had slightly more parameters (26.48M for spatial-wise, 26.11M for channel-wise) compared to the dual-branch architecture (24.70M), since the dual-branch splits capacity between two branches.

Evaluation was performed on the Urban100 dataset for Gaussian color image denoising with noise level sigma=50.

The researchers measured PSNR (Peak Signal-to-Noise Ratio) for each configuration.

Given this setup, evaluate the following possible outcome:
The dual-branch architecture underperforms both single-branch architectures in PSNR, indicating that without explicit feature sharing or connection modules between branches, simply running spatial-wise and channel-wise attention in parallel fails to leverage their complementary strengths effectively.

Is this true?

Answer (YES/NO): NO